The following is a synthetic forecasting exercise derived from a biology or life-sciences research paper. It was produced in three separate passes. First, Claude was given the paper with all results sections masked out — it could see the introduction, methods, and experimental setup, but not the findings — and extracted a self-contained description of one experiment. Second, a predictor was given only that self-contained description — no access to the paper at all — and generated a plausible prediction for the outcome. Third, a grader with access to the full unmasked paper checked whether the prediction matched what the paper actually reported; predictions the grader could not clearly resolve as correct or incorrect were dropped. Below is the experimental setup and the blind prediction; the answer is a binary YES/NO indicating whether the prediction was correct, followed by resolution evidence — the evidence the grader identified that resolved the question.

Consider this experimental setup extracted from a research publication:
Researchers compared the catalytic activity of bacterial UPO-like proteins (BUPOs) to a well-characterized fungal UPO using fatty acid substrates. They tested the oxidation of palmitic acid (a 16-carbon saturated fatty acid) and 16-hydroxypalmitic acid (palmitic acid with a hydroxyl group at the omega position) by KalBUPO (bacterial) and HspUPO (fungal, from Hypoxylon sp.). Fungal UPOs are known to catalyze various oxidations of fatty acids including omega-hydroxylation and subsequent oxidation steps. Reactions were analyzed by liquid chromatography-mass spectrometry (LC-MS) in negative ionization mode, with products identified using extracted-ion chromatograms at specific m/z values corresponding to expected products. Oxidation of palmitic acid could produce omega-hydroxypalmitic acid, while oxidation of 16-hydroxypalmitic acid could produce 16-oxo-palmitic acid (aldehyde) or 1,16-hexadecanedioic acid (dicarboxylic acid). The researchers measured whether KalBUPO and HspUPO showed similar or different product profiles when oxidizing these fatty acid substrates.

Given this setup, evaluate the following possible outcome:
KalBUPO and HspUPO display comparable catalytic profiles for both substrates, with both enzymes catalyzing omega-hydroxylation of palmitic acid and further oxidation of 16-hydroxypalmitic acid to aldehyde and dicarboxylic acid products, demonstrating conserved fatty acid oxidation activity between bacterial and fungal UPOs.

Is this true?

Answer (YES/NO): NO